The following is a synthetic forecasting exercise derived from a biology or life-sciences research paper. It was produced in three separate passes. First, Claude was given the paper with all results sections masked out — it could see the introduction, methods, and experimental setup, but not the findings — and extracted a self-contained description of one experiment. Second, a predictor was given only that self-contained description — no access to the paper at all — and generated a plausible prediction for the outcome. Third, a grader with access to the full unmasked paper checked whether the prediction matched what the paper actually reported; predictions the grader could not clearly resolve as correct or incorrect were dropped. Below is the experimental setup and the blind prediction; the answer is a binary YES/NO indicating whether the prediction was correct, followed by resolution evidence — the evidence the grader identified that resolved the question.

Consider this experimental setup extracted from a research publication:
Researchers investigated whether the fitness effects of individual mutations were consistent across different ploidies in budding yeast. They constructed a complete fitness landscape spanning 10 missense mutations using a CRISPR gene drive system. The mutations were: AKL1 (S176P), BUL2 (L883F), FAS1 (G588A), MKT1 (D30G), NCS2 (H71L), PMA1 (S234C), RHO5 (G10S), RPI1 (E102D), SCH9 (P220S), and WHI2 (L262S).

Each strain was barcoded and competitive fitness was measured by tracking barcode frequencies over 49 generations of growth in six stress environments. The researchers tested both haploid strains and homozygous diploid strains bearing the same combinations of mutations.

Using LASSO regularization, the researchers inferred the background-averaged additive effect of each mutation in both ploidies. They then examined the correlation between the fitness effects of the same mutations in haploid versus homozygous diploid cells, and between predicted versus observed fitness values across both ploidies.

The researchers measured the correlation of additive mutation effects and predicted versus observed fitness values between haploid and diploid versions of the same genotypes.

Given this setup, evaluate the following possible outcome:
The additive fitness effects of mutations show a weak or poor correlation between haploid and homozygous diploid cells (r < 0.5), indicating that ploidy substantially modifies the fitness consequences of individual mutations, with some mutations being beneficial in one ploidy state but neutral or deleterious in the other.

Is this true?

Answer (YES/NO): NO